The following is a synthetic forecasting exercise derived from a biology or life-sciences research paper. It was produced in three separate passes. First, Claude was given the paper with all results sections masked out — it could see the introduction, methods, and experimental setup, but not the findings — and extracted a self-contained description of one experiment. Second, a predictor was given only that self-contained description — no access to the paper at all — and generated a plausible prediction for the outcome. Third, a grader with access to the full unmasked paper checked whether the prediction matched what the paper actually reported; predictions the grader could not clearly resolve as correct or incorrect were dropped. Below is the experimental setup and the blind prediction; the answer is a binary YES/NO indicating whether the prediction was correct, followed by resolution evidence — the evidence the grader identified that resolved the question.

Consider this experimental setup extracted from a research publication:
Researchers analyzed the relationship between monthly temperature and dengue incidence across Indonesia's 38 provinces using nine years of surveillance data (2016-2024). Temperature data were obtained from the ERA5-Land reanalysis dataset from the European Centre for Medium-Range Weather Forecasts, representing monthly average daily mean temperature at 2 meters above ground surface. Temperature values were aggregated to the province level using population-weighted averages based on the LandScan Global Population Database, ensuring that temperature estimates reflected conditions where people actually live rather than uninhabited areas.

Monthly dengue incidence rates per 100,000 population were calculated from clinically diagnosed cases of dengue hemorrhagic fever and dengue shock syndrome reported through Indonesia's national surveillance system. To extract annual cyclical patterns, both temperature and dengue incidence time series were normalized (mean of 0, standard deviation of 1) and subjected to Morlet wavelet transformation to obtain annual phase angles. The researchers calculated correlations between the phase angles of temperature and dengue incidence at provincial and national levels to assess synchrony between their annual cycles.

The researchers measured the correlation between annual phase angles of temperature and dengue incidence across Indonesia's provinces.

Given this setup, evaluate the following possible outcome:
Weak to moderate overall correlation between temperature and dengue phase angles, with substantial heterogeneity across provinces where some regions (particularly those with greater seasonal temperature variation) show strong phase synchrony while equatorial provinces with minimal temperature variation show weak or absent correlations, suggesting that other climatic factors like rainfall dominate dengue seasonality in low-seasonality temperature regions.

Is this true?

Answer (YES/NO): NO